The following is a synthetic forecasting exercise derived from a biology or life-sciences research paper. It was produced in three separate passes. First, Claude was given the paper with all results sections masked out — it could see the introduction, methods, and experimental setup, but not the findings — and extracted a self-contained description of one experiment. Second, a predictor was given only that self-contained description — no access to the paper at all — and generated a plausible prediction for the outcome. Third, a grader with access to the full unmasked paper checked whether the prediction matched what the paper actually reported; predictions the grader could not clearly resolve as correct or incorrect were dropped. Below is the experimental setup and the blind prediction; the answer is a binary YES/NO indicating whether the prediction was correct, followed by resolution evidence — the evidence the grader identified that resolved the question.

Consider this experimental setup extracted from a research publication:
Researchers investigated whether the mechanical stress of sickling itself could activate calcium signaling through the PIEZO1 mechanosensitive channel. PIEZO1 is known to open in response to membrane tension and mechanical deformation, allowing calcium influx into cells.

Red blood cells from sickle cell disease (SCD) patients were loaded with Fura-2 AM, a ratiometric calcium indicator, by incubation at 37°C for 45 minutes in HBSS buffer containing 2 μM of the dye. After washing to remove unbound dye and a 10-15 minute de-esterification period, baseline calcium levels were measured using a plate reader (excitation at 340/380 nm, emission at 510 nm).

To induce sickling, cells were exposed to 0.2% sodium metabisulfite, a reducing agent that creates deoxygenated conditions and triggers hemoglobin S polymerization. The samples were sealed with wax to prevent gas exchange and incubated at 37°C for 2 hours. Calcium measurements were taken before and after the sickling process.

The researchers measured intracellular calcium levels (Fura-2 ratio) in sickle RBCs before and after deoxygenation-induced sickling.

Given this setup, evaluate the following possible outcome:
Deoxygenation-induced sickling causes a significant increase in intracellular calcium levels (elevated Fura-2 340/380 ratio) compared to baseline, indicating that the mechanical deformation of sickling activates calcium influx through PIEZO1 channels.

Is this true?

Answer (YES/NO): YES